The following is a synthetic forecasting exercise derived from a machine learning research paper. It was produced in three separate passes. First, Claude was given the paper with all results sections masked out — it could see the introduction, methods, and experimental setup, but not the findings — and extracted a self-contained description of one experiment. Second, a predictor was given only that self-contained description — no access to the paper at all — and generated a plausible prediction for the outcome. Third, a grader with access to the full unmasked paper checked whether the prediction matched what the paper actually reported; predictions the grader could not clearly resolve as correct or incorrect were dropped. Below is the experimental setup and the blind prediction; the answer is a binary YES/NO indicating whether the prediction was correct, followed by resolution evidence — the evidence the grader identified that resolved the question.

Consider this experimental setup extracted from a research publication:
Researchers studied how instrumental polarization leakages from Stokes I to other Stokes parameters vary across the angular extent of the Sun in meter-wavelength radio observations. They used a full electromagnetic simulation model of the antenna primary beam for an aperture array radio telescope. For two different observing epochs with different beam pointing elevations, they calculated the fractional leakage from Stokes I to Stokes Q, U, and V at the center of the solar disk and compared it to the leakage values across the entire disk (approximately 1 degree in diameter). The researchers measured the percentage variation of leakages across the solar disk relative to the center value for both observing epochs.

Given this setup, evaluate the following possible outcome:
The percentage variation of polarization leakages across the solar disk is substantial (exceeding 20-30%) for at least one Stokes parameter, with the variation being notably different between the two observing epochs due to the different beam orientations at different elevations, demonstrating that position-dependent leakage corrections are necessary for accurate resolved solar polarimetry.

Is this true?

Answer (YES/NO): YES